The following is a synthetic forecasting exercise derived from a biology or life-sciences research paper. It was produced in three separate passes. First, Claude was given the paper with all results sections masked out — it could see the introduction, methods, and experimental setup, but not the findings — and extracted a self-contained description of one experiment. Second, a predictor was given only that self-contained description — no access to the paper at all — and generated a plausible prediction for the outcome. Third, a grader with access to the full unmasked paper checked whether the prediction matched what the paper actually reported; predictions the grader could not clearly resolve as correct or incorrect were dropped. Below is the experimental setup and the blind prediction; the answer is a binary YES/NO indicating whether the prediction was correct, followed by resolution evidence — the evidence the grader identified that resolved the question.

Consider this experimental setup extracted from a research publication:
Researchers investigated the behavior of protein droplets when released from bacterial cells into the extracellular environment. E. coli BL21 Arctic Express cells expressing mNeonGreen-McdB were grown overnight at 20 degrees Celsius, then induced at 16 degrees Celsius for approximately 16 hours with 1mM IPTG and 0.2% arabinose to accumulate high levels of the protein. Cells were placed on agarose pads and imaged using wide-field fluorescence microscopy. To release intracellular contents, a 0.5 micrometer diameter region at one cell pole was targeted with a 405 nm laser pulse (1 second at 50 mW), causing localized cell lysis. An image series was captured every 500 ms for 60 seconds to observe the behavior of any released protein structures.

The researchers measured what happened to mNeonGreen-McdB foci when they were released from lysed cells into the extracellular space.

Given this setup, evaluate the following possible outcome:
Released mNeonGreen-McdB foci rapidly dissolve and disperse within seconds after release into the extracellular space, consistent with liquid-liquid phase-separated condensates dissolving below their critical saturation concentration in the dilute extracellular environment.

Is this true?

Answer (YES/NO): NO